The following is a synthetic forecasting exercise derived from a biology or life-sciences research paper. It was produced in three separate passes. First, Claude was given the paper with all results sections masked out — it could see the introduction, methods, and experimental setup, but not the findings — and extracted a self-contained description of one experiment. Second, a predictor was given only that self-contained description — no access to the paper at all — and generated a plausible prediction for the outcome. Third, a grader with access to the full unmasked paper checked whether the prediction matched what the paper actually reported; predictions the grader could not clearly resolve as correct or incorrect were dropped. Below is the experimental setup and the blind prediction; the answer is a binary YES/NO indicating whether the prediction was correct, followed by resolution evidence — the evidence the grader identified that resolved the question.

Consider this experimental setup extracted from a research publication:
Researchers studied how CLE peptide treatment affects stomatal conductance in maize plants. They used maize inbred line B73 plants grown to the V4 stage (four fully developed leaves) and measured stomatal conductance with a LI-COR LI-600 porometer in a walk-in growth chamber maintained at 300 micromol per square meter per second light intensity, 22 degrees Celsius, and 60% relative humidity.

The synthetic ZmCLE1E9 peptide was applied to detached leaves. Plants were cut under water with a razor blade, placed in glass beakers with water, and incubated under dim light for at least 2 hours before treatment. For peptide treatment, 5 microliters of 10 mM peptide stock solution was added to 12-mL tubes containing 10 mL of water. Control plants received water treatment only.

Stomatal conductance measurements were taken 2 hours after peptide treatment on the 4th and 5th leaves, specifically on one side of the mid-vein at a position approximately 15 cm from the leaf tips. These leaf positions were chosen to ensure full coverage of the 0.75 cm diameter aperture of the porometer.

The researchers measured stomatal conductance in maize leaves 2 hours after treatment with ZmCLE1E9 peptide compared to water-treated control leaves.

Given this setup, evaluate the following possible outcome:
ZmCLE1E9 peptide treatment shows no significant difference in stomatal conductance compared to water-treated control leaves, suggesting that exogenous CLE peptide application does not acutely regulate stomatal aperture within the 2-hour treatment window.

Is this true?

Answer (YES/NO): NO